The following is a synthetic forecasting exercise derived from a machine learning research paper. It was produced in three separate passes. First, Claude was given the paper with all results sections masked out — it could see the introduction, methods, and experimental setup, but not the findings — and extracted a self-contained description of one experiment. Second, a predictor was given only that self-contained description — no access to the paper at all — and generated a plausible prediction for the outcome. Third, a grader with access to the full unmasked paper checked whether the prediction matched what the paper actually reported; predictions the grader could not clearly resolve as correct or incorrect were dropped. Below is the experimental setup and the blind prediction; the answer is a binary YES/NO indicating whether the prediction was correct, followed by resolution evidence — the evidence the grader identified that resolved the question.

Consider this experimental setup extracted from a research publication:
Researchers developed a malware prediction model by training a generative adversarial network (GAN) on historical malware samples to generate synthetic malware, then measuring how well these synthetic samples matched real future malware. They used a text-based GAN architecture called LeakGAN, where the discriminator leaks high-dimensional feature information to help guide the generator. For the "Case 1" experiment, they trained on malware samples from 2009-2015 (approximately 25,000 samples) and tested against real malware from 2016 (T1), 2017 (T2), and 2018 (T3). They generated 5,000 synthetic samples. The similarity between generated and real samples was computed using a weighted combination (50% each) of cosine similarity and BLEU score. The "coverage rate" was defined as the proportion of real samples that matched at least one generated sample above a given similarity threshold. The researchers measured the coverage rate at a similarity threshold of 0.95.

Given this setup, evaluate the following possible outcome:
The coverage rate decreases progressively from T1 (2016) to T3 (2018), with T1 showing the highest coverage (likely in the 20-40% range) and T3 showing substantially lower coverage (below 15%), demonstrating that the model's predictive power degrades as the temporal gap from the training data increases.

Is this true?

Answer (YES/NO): NO